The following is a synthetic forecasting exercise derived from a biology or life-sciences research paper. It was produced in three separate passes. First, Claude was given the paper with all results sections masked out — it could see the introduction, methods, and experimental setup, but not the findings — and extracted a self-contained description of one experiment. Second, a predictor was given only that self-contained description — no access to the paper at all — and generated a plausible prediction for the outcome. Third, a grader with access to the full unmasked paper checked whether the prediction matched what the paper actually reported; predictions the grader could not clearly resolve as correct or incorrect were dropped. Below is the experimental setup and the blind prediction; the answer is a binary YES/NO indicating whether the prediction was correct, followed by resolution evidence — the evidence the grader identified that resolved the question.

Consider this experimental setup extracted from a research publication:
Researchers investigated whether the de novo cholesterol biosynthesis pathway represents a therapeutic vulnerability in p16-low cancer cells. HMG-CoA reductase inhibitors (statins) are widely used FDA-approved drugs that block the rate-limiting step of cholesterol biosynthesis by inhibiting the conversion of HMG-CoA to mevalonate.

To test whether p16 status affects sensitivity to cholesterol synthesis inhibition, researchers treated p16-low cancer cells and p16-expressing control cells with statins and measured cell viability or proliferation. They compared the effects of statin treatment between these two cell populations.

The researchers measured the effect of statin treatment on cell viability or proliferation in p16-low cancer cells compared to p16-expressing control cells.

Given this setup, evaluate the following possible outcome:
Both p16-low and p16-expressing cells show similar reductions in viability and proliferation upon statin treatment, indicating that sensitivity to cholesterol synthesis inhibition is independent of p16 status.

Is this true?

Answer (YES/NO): NO